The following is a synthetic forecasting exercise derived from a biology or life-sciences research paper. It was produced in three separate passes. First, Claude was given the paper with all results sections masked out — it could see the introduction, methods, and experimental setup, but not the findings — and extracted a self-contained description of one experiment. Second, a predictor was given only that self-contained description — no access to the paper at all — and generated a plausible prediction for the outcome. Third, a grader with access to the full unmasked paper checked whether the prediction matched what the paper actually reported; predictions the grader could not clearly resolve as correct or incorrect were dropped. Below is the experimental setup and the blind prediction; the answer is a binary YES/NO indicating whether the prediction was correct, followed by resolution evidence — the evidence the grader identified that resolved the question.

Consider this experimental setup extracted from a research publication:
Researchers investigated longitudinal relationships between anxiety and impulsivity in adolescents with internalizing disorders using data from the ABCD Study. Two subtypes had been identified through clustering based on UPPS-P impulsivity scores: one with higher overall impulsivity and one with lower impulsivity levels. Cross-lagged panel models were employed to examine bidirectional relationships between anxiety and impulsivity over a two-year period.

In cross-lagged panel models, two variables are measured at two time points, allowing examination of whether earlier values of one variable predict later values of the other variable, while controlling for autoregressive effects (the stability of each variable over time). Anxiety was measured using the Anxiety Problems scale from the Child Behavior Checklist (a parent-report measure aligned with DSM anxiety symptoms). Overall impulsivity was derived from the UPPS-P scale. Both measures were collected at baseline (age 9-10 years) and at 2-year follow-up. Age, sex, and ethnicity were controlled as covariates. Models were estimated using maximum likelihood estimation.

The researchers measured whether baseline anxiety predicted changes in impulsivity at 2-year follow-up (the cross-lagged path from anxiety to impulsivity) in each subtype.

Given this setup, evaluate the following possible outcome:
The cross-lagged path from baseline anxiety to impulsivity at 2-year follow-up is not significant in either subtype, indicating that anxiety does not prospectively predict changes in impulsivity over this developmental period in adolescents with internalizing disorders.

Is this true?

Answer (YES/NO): NO